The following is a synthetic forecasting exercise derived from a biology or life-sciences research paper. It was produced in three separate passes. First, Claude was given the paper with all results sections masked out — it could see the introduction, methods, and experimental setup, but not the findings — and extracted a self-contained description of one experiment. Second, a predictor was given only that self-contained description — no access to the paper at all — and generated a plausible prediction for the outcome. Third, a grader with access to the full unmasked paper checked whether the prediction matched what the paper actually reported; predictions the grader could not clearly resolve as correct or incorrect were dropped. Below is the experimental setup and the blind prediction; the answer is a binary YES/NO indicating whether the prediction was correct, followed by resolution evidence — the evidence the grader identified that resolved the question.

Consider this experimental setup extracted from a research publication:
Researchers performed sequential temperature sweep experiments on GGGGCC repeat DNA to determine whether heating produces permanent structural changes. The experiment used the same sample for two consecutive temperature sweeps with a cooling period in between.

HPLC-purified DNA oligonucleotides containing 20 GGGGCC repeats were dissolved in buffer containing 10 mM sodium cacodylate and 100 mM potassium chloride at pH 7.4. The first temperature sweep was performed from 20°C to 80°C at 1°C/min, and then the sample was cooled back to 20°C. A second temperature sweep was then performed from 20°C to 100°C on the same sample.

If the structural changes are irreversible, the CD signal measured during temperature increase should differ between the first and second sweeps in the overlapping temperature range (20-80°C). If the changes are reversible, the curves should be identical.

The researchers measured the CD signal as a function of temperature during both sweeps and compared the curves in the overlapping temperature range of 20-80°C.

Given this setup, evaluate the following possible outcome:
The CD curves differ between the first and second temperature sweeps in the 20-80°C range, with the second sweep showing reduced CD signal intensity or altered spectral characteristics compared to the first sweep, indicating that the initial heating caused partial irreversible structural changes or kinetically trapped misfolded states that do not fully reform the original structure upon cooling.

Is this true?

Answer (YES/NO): NO